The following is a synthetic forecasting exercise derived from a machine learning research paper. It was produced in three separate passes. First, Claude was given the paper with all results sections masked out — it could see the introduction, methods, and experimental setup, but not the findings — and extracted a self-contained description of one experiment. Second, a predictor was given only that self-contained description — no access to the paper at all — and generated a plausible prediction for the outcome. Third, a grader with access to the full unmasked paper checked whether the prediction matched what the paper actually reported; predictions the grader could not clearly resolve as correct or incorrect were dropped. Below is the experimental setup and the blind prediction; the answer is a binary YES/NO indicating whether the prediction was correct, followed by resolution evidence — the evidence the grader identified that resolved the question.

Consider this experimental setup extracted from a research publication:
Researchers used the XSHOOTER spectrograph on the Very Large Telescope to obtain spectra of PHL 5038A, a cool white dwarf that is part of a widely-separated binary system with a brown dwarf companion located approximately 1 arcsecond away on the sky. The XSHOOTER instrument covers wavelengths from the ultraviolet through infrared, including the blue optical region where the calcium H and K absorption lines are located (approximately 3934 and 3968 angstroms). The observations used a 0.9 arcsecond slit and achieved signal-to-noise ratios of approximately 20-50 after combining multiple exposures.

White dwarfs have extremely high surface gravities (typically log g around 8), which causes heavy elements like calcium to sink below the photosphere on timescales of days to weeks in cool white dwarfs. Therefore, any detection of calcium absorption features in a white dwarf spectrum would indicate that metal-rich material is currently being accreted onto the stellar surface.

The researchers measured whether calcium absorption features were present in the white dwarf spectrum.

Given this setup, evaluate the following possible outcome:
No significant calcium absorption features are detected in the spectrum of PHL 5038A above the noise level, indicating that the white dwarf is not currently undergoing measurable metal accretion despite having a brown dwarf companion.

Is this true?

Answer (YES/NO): NO